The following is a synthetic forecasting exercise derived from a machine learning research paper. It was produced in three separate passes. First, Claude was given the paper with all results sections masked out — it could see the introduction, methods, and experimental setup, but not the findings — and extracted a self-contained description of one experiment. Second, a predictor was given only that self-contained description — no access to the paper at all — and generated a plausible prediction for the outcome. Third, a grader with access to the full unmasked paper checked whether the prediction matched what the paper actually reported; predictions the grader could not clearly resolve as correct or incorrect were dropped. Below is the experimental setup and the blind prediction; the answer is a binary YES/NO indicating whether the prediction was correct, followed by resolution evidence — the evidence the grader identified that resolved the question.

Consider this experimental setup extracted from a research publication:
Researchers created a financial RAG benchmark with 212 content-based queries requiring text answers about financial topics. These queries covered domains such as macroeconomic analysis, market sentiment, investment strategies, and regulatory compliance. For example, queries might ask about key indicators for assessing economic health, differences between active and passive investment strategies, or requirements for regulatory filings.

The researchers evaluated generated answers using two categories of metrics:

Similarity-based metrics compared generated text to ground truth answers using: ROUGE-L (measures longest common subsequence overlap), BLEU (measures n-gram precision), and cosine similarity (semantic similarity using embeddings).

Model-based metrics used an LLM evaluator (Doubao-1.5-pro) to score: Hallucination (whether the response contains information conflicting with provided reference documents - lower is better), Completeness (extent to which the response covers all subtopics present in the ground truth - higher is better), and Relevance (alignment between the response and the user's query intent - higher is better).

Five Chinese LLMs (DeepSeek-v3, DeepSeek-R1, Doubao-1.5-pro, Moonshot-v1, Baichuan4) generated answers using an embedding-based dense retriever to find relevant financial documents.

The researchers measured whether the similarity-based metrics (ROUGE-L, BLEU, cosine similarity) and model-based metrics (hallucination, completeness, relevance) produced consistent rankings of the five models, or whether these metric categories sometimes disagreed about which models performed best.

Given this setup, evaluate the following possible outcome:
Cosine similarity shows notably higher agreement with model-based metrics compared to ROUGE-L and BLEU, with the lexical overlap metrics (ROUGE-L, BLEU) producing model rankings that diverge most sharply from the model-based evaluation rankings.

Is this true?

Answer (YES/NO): NO